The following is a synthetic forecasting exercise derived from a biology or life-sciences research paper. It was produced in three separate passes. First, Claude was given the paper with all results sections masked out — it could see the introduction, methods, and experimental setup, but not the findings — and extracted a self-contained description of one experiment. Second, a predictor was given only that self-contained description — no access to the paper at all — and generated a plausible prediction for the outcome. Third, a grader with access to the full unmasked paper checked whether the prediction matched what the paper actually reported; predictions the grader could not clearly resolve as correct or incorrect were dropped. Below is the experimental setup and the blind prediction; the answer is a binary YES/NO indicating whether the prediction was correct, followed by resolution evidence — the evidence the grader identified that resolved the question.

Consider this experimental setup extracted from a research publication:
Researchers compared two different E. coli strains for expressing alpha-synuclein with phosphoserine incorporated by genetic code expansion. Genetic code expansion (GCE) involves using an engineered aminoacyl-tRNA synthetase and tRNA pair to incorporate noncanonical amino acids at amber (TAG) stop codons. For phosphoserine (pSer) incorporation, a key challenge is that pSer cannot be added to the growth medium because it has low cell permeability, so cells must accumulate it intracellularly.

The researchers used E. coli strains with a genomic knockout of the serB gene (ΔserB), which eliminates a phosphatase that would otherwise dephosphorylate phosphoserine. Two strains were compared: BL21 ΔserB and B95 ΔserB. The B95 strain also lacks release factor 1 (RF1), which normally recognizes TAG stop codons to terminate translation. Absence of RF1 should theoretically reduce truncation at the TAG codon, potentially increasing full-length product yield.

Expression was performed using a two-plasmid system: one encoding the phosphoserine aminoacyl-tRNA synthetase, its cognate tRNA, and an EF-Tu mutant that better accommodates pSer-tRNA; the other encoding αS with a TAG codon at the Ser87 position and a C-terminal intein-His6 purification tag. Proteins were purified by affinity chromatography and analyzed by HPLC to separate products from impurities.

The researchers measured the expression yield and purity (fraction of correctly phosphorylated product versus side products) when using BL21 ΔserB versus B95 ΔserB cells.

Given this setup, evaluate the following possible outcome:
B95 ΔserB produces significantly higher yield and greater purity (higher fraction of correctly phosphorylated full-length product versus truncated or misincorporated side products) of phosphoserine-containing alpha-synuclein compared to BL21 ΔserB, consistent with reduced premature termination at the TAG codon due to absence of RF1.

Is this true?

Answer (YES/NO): NO